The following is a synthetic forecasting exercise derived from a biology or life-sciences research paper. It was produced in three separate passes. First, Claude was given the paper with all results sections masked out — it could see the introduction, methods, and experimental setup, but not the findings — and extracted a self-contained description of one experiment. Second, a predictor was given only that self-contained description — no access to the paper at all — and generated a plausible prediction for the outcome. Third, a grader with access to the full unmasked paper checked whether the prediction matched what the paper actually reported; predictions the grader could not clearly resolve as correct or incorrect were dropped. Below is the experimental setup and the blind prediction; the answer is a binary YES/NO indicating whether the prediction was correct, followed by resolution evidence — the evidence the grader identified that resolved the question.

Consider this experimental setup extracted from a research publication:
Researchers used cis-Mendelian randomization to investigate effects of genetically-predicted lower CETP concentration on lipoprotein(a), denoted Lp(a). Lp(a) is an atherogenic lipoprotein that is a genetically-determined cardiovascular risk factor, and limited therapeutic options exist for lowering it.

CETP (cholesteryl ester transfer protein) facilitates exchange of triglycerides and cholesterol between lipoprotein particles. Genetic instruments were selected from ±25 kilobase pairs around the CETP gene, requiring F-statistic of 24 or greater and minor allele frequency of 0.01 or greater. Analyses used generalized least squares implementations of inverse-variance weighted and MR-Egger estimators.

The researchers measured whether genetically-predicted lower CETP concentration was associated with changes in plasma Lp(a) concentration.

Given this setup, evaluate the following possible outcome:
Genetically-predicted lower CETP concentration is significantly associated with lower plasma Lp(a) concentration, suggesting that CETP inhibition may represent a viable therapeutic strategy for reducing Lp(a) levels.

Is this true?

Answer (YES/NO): YES